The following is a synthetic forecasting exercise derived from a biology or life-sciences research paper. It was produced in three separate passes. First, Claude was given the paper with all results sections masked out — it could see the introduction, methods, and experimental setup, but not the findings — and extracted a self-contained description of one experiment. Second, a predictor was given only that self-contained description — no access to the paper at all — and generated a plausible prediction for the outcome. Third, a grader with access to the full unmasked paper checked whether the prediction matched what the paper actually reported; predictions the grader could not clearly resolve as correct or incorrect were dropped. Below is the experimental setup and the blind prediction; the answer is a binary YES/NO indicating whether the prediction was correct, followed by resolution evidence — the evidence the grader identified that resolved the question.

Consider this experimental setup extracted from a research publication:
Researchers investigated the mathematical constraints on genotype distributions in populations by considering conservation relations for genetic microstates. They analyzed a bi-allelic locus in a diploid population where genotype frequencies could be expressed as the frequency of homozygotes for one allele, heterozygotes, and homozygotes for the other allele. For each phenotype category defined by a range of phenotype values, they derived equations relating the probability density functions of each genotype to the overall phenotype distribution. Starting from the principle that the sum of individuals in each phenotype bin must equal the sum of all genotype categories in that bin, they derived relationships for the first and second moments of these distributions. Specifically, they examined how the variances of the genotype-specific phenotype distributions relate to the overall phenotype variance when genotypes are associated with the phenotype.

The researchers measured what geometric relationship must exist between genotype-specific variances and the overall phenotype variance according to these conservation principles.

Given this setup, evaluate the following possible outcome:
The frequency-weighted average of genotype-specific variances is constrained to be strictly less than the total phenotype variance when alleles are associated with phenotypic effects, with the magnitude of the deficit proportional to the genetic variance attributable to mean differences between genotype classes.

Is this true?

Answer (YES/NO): NO